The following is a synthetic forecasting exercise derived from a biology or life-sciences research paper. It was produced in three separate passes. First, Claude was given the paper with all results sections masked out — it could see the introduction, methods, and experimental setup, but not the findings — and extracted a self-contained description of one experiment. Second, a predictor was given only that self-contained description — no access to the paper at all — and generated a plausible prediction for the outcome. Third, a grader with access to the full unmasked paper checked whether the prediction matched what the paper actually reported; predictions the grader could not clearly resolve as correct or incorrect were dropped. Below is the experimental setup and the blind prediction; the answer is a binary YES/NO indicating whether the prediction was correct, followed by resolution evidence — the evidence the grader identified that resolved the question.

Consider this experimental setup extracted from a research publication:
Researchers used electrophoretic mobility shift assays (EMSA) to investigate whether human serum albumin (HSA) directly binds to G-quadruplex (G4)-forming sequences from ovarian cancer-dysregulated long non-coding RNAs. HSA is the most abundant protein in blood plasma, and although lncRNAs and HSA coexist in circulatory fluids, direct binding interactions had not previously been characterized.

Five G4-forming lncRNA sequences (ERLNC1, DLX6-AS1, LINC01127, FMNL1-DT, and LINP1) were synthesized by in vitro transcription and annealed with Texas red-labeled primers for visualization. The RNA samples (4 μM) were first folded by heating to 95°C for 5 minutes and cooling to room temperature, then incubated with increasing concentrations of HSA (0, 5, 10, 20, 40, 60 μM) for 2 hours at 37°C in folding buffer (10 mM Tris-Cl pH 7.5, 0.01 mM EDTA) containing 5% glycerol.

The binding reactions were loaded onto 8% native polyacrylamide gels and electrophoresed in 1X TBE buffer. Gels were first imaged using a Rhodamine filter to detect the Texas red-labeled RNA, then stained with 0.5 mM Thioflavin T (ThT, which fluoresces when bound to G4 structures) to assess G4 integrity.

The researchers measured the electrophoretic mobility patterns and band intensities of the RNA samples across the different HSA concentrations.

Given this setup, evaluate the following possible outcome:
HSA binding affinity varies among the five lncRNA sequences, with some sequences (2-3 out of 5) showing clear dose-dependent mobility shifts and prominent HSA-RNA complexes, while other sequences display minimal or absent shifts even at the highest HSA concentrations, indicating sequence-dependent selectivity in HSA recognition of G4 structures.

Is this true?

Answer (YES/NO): NO